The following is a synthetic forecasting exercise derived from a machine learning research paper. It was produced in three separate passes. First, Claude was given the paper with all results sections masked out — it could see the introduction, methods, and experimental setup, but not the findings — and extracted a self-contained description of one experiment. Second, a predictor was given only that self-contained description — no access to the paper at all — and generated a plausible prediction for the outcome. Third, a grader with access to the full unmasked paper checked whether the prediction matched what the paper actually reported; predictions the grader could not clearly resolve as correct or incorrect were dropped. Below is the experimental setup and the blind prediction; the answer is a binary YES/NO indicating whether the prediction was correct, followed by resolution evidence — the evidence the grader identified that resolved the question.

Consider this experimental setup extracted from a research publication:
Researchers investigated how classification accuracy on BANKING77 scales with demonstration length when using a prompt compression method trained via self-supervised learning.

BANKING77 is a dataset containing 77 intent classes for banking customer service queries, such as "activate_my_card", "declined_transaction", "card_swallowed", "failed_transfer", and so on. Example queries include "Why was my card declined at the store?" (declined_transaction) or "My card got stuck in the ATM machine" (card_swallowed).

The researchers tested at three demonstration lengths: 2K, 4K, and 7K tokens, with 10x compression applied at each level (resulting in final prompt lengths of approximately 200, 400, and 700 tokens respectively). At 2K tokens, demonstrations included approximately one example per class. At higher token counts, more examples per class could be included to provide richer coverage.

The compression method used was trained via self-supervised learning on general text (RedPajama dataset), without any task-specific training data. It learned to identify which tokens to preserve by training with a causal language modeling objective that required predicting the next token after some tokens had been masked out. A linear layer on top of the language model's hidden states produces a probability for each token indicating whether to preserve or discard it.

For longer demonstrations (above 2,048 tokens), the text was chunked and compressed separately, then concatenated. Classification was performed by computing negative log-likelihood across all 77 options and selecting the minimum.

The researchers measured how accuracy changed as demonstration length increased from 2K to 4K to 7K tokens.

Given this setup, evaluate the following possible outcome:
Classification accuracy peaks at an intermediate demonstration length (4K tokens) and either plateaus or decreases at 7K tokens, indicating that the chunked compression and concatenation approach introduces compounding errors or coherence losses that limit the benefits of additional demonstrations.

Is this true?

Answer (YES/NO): NO